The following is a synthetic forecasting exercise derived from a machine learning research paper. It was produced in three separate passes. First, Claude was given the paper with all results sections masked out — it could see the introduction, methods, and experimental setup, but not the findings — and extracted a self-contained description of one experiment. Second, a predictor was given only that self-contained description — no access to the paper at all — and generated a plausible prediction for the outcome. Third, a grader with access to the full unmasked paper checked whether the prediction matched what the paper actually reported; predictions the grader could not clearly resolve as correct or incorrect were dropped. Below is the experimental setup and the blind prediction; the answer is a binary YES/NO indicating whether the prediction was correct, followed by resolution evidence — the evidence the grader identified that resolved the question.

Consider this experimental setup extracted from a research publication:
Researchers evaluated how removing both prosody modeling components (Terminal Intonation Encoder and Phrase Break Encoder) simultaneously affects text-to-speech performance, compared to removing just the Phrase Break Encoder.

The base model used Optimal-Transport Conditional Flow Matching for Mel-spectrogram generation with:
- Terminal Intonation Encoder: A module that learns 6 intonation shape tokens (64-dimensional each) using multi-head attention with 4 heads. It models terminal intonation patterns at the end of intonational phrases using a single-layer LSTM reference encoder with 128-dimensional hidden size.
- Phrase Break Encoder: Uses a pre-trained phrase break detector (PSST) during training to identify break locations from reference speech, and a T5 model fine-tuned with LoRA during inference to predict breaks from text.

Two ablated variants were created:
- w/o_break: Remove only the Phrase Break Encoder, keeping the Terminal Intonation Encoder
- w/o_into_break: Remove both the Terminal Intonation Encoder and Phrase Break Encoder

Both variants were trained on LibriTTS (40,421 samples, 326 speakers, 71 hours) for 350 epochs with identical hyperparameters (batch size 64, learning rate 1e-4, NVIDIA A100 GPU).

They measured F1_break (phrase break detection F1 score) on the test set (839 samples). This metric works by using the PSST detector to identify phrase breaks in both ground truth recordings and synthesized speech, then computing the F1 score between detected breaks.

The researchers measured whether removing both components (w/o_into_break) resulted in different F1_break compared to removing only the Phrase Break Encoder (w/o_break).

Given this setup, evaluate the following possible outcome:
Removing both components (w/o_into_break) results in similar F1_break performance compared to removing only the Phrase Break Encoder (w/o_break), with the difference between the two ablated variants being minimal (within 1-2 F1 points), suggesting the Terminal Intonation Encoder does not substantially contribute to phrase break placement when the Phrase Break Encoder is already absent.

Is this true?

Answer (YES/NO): NO